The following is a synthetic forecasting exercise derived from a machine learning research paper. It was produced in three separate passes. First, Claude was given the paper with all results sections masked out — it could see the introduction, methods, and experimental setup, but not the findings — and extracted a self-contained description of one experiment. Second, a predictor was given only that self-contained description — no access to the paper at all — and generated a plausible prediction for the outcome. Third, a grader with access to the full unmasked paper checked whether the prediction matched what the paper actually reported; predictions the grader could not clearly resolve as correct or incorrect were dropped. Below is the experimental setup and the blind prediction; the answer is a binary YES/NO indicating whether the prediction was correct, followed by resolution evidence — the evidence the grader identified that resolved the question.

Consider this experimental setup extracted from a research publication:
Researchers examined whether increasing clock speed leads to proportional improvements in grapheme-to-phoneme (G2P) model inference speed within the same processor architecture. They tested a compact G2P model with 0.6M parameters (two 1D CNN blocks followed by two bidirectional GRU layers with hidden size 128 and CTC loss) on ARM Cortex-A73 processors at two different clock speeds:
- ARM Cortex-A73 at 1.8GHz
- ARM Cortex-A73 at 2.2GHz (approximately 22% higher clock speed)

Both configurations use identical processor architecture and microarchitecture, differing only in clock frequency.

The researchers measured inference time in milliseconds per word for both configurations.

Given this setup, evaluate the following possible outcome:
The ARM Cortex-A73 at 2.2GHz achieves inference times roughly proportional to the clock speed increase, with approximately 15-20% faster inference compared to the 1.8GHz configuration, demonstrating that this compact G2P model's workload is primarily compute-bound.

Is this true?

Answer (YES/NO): NO